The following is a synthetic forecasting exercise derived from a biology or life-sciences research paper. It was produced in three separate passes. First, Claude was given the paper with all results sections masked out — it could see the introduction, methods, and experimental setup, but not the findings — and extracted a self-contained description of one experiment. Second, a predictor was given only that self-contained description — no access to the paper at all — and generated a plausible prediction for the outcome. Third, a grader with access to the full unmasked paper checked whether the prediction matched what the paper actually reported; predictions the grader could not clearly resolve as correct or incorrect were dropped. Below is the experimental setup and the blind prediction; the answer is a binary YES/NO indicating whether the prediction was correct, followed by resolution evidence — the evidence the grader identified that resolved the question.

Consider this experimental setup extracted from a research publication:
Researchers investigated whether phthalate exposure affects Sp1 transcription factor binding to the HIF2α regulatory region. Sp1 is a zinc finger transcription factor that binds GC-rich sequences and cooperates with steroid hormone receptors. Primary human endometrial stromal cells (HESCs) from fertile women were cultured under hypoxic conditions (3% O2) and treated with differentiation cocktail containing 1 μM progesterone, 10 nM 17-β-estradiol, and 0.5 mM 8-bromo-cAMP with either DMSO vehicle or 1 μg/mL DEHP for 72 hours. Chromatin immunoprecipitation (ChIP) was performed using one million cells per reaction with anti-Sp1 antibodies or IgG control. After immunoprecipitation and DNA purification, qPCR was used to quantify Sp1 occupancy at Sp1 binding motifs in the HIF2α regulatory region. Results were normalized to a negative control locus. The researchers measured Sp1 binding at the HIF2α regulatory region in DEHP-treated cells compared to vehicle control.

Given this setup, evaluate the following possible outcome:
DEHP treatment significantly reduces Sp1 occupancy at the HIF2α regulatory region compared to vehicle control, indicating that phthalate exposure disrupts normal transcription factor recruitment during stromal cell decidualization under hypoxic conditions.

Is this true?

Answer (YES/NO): YES